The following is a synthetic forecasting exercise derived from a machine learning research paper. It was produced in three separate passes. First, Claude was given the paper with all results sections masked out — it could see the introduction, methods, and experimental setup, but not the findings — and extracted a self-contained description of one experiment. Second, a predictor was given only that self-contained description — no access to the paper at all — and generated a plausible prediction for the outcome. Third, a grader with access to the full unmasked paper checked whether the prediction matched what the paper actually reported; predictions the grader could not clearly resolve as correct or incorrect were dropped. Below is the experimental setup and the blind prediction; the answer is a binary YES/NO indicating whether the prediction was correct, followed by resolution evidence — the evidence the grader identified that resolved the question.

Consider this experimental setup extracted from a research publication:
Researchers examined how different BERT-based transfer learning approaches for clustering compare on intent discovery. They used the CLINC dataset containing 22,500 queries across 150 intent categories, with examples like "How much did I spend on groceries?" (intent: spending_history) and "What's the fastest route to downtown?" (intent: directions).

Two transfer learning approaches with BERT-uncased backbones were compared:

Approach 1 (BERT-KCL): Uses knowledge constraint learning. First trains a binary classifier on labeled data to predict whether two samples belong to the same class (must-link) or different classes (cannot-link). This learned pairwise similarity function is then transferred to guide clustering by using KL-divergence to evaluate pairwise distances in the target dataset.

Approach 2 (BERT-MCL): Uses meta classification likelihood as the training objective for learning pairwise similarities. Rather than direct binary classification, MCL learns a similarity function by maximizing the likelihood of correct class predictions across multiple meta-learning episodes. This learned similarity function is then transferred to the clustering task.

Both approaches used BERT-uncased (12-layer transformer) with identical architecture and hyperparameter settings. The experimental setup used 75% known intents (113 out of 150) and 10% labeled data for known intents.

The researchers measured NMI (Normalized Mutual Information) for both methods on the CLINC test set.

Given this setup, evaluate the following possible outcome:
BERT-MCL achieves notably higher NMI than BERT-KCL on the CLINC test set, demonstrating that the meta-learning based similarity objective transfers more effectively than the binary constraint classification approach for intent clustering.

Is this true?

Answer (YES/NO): NO